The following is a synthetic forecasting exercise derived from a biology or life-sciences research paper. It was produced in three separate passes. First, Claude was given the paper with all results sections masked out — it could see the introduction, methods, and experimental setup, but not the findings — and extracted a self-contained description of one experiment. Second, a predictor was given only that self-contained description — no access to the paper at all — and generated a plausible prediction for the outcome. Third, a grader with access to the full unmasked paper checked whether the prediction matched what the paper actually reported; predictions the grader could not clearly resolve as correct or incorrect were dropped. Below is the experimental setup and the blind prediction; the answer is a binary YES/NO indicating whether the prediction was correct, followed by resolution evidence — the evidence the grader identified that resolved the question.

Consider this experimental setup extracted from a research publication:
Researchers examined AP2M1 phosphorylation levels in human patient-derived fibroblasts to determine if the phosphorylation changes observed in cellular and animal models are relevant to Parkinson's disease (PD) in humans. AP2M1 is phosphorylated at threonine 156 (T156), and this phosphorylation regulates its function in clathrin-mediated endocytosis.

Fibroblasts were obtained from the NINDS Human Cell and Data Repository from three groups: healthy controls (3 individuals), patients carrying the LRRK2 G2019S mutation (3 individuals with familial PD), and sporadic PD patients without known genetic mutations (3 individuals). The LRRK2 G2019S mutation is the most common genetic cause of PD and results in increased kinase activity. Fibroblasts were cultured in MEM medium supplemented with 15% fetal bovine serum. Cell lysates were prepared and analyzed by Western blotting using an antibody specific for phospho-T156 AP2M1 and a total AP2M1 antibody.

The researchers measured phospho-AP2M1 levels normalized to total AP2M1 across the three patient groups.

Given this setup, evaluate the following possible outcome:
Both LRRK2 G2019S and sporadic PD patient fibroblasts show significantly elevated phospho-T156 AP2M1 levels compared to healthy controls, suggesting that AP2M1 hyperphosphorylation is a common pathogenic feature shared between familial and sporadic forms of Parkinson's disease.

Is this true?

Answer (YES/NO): YES